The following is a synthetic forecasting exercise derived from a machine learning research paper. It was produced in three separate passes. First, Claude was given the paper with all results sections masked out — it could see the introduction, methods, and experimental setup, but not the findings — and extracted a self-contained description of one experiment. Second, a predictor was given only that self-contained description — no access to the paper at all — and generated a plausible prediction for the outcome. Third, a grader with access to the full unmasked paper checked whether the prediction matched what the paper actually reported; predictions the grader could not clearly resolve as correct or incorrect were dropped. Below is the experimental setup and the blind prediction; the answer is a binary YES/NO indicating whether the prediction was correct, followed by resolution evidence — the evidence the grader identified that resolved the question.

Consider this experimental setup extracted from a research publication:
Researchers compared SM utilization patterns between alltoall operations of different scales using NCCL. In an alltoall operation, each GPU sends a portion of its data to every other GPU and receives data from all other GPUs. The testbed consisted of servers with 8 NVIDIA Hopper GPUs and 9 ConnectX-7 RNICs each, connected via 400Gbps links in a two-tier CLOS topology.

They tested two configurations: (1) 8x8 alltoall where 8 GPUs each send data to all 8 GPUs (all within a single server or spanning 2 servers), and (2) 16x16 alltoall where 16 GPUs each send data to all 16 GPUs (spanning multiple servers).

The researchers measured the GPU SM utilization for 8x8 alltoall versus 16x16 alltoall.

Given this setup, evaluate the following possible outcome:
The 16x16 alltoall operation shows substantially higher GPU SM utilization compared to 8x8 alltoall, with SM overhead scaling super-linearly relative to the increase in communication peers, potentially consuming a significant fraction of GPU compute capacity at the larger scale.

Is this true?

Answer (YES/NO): NO